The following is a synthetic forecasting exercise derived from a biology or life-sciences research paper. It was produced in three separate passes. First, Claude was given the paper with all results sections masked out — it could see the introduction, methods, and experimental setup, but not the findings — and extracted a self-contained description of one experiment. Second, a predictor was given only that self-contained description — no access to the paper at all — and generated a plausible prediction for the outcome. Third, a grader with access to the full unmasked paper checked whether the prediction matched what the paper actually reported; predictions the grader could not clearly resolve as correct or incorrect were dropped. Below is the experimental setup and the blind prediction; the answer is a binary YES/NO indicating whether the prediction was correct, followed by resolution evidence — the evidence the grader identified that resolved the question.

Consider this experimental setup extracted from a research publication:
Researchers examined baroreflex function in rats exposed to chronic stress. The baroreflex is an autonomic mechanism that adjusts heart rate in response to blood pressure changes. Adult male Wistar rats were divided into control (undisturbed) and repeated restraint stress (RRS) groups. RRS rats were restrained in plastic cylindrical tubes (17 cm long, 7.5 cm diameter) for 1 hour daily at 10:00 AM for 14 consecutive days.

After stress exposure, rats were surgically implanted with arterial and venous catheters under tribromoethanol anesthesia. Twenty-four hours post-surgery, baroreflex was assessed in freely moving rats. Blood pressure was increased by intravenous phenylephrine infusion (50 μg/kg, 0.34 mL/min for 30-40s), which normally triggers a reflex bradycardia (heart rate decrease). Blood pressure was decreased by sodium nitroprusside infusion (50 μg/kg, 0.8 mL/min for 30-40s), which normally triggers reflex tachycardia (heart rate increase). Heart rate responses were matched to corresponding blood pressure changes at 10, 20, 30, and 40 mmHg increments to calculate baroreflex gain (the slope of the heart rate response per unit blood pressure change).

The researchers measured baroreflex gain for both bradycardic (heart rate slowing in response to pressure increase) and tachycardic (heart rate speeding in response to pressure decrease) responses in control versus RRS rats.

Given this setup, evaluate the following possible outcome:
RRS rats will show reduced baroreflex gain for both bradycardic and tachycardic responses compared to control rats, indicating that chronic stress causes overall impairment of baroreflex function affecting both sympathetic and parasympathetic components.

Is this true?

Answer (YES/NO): NO